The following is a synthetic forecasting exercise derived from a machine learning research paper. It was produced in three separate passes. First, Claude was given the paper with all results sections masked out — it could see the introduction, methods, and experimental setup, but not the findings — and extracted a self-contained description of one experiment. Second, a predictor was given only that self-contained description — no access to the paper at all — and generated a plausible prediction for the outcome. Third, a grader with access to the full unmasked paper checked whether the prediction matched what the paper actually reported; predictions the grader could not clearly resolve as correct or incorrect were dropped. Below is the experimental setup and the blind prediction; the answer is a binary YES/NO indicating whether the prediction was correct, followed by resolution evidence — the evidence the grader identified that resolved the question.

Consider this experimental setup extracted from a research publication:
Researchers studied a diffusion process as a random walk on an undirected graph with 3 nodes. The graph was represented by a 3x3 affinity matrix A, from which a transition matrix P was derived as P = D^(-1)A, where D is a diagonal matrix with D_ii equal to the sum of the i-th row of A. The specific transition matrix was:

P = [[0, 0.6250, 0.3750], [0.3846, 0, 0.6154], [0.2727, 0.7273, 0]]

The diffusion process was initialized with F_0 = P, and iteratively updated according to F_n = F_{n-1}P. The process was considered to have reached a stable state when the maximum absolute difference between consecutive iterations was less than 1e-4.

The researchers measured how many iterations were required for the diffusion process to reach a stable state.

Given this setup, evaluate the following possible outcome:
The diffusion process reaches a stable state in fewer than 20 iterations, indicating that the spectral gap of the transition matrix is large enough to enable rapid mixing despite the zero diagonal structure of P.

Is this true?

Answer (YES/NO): NO